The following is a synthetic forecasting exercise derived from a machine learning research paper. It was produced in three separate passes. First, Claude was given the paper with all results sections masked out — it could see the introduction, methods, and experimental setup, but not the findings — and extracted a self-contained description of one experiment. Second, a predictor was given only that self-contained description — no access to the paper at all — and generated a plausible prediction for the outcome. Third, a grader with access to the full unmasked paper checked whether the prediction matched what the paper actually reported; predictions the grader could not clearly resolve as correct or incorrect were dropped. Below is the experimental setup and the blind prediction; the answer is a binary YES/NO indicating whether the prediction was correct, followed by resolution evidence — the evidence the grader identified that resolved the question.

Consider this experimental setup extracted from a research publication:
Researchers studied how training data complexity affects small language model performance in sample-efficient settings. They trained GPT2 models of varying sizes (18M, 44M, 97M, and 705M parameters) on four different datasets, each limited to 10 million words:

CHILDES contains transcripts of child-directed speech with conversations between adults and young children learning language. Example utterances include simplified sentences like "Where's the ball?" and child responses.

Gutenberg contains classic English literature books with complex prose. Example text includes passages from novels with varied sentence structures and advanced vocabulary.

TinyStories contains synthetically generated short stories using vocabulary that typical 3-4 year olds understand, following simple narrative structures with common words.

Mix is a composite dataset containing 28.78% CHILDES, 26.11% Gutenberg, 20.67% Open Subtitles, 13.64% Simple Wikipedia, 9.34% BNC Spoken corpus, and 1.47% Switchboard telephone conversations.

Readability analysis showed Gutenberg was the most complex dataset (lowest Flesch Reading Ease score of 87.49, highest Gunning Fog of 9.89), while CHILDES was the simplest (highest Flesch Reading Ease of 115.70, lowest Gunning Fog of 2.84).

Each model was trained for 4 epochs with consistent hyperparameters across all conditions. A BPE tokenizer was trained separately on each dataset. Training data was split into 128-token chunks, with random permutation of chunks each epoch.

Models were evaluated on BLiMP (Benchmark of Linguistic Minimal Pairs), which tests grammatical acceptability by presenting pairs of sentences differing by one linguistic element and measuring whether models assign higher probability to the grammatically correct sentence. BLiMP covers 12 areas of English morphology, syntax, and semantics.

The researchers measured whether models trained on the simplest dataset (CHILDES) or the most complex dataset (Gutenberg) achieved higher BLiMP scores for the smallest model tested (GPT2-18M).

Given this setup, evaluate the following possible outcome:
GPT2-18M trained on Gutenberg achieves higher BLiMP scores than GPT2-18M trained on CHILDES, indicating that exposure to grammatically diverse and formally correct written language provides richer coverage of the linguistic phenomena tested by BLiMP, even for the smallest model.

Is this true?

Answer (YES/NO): YES